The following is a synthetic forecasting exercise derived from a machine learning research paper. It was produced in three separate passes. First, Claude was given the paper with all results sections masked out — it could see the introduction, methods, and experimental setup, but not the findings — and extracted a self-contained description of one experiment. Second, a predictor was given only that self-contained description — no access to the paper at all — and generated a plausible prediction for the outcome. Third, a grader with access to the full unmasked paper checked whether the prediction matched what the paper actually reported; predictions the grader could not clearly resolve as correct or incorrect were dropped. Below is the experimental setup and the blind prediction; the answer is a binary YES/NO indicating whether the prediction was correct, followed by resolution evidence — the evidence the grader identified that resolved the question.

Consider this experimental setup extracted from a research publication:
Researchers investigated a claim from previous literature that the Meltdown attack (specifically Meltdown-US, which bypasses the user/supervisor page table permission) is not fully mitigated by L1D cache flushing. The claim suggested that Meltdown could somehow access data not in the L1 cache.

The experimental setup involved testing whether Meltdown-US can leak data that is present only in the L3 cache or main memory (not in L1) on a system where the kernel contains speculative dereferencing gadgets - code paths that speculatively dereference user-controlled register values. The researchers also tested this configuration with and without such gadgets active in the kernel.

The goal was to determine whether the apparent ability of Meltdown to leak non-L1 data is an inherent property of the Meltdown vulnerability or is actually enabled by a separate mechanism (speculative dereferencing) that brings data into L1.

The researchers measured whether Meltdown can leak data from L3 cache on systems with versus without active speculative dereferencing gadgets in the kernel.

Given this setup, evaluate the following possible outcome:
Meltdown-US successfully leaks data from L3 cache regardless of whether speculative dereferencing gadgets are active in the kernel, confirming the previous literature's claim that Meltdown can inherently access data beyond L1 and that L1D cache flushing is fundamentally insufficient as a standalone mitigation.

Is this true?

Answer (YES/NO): NO